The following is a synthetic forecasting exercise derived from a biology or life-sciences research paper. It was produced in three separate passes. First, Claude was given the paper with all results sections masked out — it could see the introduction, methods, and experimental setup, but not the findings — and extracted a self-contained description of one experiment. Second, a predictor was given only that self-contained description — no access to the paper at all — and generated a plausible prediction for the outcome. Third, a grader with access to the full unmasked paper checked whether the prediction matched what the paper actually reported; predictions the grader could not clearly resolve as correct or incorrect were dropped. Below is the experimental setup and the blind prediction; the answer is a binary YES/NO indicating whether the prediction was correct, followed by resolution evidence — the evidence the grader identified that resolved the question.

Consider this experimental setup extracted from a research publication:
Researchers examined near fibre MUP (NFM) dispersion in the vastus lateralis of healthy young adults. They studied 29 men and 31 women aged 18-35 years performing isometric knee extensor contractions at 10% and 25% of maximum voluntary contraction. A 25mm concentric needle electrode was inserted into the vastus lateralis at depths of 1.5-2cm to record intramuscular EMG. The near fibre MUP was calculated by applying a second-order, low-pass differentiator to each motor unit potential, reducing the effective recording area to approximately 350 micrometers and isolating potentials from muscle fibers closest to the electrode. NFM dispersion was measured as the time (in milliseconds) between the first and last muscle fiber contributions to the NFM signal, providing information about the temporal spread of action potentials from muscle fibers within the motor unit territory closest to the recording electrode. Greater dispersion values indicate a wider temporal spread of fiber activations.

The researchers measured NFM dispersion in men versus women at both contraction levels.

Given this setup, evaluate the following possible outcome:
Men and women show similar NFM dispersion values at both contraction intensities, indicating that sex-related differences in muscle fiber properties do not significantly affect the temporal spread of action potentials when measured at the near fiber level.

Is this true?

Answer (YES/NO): YES